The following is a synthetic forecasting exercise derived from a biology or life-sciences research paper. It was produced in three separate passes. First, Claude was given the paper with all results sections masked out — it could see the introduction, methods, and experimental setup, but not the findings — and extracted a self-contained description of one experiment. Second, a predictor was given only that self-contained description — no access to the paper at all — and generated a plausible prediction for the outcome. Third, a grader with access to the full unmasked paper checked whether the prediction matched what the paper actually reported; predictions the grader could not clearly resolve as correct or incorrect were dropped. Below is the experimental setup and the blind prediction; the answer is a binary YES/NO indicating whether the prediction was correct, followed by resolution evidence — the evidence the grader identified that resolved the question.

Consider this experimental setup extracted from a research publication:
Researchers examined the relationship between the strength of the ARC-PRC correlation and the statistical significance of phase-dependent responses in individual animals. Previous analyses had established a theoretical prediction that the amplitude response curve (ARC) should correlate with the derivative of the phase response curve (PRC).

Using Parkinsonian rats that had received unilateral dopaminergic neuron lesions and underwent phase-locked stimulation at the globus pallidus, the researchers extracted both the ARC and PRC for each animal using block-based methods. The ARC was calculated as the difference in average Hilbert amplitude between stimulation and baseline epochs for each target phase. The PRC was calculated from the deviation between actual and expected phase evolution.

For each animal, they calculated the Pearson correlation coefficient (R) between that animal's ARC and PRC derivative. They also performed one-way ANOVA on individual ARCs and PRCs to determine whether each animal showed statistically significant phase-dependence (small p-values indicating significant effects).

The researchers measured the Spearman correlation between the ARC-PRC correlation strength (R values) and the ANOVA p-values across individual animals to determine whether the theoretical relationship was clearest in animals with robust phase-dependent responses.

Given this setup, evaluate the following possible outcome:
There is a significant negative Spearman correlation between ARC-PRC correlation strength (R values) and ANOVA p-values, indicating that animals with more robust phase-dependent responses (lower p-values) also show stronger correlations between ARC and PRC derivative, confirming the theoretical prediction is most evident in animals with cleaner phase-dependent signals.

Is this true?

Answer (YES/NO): YES